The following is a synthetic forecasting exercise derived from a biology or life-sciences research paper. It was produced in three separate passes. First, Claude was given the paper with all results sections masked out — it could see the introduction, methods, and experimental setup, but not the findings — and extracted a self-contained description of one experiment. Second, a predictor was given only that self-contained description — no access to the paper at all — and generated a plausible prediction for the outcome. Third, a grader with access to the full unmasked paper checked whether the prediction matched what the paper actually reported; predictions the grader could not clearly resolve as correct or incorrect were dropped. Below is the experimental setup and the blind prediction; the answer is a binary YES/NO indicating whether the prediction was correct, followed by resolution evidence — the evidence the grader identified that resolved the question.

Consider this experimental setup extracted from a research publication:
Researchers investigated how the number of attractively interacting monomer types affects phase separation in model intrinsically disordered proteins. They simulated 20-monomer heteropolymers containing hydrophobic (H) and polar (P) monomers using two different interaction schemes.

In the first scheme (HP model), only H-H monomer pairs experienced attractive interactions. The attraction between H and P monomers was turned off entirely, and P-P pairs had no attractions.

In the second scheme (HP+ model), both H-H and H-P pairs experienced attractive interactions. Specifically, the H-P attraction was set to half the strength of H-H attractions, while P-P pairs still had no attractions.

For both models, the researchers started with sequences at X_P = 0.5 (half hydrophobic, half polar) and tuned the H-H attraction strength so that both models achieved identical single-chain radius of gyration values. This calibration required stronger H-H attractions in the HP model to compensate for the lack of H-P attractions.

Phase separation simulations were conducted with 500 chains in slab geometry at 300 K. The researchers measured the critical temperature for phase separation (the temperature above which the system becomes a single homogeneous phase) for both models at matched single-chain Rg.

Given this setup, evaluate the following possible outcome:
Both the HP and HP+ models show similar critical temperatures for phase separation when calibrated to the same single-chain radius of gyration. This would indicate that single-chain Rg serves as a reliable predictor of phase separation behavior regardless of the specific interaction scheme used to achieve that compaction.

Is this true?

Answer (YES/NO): NO